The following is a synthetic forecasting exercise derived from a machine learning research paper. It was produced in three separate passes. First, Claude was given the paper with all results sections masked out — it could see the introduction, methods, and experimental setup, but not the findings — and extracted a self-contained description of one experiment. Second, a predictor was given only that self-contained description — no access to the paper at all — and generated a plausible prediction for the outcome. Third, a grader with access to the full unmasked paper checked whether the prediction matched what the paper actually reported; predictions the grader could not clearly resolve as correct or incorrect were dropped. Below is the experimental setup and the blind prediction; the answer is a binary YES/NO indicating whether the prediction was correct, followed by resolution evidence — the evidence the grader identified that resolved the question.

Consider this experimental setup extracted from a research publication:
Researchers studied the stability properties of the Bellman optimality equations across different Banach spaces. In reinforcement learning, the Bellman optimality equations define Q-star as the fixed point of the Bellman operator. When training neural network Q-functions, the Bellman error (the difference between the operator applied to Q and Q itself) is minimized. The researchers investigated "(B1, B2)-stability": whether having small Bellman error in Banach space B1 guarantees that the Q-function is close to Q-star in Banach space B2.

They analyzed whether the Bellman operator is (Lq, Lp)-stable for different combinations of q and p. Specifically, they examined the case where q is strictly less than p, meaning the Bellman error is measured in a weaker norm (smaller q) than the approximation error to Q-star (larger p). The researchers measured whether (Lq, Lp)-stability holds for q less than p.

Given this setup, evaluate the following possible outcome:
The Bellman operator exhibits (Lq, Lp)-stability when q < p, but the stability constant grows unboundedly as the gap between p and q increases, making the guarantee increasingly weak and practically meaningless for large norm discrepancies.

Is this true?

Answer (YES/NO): NO